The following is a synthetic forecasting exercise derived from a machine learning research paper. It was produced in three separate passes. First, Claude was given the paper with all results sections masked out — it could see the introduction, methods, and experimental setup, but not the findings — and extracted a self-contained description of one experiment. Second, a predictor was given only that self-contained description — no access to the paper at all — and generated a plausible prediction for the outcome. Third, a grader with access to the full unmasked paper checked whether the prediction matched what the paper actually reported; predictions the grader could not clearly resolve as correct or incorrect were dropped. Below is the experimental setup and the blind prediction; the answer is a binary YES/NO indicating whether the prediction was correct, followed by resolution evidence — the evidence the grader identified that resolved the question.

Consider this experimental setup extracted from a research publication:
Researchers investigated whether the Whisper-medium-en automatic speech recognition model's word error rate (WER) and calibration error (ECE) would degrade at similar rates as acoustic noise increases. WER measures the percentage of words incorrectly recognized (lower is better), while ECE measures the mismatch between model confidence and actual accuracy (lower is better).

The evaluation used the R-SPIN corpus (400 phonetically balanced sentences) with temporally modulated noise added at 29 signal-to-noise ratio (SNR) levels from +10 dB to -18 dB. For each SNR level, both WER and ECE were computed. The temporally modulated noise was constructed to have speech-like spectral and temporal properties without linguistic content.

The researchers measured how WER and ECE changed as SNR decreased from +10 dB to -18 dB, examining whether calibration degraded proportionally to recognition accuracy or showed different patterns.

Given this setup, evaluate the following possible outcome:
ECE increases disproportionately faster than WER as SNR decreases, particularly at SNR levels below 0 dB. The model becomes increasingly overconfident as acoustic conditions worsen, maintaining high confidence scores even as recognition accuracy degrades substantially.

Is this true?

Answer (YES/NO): NO